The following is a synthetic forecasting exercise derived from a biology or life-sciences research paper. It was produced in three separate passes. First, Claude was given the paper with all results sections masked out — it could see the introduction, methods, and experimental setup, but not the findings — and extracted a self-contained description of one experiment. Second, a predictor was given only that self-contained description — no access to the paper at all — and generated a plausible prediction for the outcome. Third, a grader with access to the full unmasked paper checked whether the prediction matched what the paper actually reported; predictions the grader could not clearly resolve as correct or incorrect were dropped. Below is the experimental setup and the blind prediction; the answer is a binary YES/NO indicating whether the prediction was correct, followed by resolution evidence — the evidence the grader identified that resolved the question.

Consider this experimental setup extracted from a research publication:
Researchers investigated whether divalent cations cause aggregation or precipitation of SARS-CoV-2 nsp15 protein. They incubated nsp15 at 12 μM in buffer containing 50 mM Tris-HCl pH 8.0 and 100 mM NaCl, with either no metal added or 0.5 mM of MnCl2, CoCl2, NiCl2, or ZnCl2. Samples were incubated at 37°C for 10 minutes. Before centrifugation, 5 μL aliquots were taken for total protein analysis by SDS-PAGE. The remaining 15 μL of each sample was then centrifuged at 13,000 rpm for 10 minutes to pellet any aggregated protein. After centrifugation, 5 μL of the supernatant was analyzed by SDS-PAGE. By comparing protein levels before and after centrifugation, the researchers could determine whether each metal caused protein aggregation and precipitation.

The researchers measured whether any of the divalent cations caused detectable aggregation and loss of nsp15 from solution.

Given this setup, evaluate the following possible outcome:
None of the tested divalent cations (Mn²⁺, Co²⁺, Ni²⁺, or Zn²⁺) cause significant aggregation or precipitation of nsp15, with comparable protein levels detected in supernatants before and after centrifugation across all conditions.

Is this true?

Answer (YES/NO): NO